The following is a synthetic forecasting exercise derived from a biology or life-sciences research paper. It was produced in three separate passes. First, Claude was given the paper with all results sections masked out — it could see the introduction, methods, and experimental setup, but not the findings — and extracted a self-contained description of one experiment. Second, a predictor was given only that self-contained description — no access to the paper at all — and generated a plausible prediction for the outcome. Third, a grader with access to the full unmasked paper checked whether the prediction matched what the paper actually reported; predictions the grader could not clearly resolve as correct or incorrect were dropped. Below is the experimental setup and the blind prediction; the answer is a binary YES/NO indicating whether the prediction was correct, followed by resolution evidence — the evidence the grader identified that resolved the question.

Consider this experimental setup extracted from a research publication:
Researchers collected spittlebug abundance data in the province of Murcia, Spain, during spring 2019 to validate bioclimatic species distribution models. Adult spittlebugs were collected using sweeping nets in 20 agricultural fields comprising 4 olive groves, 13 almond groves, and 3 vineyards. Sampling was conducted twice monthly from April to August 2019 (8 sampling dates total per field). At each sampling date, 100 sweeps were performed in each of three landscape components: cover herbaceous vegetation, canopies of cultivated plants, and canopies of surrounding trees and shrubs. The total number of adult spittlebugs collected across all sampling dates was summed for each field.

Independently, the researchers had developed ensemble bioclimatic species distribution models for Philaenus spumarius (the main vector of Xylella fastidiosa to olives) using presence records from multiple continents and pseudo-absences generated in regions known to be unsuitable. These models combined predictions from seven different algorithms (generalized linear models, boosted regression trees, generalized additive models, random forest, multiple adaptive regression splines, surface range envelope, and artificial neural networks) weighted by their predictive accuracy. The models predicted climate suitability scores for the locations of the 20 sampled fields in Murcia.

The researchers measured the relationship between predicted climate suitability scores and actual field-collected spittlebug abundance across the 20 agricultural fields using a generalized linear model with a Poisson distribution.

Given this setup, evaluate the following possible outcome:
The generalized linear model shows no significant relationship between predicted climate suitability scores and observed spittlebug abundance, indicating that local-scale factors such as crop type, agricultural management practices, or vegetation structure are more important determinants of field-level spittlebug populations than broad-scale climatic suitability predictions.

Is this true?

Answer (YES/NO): NO